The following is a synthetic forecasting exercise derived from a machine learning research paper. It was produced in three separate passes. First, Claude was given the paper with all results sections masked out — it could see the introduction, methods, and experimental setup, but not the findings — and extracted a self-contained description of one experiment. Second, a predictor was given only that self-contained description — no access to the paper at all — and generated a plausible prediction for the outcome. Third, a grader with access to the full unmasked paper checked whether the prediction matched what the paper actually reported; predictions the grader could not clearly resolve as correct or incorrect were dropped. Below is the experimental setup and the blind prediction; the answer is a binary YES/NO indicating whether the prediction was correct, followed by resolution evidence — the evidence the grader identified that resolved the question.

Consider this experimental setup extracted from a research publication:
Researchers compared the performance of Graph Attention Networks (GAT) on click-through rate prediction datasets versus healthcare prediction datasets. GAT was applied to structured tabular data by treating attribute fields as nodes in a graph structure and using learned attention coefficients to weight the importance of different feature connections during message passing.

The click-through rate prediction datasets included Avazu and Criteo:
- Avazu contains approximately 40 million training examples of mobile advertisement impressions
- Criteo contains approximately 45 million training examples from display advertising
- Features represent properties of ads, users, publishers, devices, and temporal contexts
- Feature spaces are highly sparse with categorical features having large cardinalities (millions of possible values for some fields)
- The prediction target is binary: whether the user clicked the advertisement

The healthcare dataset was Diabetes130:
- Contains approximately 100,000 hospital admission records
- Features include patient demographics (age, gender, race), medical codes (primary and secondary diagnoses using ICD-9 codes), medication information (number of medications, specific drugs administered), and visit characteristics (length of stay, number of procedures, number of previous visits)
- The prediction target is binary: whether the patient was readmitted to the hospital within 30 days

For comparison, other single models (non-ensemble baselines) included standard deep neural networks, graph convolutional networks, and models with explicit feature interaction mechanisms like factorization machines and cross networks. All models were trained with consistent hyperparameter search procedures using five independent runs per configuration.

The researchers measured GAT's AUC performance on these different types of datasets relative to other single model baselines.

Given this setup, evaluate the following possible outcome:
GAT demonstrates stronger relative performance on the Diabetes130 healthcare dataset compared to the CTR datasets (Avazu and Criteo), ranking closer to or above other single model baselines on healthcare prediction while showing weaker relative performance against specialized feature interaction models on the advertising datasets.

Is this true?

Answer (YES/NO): NO